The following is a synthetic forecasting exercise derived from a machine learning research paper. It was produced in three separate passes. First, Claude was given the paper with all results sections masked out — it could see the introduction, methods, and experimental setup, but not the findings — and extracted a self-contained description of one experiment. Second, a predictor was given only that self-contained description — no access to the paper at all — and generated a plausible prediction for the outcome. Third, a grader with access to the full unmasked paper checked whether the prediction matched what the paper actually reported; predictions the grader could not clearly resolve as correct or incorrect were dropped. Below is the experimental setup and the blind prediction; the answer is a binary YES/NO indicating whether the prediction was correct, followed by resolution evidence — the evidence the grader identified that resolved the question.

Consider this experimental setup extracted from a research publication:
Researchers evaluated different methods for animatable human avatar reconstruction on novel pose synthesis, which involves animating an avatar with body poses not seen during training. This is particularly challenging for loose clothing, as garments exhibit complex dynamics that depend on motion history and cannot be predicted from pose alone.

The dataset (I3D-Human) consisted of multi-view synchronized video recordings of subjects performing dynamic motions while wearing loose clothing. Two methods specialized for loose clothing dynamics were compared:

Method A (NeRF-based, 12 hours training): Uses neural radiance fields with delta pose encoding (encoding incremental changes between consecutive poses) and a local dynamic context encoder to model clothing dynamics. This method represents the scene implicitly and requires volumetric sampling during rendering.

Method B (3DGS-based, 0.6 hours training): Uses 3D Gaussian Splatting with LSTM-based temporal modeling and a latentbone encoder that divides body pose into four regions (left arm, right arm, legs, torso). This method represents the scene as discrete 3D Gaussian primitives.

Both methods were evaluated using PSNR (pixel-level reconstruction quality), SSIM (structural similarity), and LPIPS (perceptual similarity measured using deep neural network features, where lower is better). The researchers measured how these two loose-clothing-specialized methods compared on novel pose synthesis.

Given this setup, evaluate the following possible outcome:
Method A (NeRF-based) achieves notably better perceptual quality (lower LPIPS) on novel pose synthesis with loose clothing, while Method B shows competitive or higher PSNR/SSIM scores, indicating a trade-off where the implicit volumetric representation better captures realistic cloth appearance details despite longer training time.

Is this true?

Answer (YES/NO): NO